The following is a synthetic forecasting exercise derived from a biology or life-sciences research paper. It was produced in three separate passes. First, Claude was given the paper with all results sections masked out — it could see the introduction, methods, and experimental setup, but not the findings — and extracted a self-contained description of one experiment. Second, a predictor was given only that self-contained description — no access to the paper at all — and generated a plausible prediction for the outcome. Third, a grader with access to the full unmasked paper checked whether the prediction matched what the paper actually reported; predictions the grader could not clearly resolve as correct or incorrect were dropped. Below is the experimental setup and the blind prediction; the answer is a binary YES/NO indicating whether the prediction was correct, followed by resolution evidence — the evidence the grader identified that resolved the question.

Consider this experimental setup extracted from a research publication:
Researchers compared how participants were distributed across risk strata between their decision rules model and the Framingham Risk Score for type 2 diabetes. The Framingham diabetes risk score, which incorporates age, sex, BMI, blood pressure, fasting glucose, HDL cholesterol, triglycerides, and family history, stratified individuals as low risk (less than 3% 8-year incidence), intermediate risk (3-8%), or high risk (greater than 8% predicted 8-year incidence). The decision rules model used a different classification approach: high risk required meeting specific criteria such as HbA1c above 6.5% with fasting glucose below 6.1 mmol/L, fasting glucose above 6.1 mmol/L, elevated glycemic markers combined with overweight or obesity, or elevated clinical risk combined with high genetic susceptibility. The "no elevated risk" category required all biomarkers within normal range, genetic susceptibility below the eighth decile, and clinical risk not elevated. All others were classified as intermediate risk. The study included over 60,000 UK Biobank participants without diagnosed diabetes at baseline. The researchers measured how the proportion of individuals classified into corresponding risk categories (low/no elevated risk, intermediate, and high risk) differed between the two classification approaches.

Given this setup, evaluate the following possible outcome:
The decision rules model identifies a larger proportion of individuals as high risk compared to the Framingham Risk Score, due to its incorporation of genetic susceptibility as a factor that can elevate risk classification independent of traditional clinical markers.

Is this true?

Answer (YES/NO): NO